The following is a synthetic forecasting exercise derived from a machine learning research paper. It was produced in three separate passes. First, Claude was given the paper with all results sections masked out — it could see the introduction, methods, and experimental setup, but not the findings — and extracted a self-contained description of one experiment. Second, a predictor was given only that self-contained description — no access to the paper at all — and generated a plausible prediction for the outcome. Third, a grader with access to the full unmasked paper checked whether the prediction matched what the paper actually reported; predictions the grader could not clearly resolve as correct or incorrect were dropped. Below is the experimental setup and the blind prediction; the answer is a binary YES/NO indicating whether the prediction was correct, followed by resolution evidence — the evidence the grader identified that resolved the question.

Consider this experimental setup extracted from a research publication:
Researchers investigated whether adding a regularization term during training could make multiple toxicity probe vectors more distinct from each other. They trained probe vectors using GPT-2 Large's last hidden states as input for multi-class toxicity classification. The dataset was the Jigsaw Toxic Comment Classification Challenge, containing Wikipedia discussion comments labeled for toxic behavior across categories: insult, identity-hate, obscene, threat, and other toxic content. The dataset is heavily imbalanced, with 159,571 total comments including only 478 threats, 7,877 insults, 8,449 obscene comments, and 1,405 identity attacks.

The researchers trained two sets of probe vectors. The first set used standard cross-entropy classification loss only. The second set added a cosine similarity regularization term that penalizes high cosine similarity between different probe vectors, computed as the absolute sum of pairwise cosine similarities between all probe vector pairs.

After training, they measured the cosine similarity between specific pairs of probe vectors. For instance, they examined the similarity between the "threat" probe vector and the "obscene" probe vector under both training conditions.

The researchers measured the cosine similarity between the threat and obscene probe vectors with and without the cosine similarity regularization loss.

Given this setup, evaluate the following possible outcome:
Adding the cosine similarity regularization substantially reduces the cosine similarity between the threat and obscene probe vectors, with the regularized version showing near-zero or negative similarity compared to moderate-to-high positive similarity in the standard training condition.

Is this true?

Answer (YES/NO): NO